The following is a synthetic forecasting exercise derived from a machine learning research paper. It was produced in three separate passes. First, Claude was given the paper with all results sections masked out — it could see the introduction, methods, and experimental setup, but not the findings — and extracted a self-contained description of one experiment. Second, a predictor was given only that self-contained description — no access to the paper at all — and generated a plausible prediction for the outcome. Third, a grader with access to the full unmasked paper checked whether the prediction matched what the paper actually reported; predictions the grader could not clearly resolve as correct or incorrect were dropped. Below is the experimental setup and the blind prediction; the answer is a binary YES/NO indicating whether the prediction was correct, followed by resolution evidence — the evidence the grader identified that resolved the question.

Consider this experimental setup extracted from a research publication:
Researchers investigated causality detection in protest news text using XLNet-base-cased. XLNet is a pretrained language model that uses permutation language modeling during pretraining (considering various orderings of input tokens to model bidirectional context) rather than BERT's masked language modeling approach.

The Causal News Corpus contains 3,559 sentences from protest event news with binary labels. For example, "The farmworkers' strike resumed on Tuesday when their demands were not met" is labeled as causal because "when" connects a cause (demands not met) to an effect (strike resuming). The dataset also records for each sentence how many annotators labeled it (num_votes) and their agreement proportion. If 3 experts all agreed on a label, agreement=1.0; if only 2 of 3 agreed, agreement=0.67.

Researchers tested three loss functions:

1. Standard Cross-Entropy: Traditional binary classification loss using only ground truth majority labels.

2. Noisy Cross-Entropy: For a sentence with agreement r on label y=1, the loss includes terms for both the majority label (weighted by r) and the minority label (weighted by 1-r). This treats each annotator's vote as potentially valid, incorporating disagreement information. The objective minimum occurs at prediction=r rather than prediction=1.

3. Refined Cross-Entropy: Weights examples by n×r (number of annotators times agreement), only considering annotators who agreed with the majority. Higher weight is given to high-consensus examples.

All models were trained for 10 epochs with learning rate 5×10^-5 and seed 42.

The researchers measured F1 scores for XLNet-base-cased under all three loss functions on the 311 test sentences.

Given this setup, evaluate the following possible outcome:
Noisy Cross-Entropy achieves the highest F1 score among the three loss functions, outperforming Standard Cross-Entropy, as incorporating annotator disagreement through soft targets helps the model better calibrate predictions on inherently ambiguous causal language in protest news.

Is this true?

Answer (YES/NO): YES